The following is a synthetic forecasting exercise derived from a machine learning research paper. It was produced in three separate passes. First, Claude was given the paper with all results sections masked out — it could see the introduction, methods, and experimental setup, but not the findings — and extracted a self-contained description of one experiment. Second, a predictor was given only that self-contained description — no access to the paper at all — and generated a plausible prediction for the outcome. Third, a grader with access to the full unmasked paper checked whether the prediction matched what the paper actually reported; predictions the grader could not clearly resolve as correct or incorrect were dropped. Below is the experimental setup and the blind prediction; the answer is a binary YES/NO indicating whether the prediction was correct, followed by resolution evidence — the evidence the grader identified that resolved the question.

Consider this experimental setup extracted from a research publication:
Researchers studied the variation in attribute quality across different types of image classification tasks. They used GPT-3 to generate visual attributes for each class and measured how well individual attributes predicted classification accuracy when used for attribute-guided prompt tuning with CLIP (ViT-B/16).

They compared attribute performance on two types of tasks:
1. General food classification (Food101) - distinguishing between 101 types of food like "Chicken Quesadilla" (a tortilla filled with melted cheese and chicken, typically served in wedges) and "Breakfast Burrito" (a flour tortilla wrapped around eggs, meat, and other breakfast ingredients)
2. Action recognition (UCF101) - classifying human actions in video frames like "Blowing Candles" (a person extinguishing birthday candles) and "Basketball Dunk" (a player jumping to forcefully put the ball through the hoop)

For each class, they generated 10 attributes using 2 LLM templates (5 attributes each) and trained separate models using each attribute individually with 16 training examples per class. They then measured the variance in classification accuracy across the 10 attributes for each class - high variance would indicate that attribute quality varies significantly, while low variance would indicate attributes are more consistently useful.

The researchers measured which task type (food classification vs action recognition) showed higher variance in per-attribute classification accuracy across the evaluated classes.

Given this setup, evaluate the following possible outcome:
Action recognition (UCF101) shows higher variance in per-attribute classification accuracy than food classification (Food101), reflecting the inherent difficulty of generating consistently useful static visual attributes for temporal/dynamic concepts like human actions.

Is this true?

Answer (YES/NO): YES